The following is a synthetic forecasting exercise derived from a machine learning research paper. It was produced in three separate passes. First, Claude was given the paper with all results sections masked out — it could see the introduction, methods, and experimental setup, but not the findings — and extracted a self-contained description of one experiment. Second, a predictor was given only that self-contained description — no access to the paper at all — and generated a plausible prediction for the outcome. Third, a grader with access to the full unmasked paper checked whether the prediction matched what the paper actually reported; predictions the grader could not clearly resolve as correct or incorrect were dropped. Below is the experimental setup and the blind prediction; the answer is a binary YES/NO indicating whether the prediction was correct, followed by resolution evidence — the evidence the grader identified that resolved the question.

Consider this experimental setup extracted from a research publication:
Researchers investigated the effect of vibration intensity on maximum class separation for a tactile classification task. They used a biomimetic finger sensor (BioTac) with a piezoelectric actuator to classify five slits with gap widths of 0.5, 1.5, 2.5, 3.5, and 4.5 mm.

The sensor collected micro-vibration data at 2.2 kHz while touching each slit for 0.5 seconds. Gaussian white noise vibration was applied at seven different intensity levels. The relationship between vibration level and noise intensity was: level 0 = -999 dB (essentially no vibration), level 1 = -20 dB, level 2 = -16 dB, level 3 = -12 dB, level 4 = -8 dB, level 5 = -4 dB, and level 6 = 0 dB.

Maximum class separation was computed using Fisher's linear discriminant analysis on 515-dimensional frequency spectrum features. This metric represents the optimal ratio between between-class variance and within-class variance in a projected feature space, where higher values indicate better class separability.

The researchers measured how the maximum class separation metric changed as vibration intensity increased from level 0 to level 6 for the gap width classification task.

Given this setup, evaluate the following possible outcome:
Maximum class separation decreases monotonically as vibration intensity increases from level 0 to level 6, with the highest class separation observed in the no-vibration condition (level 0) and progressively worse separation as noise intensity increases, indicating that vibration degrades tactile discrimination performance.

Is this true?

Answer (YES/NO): NO